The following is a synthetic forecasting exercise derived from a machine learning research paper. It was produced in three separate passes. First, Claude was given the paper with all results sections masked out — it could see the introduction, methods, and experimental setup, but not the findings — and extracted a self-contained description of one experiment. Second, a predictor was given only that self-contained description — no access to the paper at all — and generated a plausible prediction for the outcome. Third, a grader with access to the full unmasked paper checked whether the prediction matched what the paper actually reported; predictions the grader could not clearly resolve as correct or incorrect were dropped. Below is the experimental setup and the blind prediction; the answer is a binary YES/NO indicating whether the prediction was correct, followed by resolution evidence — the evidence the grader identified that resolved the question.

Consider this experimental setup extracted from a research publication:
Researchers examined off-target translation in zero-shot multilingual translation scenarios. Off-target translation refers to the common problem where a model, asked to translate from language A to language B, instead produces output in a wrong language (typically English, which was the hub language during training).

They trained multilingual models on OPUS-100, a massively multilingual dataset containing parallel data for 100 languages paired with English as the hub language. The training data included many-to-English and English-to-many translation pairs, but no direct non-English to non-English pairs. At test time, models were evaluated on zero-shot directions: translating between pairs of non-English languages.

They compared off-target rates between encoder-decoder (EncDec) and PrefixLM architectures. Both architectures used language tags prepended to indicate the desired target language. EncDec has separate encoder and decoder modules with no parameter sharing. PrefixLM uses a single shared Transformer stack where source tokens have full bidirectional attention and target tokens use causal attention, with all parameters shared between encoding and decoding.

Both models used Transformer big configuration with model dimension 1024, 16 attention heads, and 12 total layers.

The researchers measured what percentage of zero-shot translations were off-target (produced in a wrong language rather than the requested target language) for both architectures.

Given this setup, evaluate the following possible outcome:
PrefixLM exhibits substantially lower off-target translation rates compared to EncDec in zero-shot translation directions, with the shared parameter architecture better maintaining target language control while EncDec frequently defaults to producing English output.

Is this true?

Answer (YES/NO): YES